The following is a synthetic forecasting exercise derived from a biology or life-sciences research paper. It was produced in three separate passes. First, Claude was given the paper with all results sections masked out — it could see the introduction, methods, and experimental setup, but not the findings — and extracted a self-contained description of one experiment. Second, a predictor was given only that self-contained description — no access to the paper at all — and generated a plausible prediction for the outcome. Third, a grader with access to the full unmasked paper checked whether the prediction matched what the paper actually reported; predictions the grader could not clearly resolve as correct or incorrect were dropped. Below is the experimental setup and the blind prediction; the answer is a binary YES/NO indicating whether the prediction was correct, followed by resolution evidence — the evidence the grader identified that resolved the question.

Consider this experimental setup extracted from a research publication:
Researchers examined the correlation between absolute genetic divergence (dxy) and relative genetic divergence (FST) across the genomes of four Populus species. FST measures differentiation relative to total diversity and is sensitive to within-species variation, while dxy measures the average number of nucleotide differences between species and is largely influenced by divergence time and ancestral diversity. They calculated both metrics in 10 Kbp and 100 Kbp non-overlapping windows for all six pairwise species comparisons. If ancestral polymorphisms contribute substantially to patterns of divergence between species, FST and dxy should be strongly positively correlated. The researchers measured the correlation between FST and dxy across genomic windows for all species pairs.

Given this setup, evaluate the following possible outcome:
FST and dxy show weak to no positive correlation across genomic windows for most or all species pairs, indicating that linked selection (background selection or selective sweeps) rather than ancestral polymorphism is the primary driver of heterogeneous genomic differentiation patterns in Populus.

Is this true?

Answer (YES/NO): YES